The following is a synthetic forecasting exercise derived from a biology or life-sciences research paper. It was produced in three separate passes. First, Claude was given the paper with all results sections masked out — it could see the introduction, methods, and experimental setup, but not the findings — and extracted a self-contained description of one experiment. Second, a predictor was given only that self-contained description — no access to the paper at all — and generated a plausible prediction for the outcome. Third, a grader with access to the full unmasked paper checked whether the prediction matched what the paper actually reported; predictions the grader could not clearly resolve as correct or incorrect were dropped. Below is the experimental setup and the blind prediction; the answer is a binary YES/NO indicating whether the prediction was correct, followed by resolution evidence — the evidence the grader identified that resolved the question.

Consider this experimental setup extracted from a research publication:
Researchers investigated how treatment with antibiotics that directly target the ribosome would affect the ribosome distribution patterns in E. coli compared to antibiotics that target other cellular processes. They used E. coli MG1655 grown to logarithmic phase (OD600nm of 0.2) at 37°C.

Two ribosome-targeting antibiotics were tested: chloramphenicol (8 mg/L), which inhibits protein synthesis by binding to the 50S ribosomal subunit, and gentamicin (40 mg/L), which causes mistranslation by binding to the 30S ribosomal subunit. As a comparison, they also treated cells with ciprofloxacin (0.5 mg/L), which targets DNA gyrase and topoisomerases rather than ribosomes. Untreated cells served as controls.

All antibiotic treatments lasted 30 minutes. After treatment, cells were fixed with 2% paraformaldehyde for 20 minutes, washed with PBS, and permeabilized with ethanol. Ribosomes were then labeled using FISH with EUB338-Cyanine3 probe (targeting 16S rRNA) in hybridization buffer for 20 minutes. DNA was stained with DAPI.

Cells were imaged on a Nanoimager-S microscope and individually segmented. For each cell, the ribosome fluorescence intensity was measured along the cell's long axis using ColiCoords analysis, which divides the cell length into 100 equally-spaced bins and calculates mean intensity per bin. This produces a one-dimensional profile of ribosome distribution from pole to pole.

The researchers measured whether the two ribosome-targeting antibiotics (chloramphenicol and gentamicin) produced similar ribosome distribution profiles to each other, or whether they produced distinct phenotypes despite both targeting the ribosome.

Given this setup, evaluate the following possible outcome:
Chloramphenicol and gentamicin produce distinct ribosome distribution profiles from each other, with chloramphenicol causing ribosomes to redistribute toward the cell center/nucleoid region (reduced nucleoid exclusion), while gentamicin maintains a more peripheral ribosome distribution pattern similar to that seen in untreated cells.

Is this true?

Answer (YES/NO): NO